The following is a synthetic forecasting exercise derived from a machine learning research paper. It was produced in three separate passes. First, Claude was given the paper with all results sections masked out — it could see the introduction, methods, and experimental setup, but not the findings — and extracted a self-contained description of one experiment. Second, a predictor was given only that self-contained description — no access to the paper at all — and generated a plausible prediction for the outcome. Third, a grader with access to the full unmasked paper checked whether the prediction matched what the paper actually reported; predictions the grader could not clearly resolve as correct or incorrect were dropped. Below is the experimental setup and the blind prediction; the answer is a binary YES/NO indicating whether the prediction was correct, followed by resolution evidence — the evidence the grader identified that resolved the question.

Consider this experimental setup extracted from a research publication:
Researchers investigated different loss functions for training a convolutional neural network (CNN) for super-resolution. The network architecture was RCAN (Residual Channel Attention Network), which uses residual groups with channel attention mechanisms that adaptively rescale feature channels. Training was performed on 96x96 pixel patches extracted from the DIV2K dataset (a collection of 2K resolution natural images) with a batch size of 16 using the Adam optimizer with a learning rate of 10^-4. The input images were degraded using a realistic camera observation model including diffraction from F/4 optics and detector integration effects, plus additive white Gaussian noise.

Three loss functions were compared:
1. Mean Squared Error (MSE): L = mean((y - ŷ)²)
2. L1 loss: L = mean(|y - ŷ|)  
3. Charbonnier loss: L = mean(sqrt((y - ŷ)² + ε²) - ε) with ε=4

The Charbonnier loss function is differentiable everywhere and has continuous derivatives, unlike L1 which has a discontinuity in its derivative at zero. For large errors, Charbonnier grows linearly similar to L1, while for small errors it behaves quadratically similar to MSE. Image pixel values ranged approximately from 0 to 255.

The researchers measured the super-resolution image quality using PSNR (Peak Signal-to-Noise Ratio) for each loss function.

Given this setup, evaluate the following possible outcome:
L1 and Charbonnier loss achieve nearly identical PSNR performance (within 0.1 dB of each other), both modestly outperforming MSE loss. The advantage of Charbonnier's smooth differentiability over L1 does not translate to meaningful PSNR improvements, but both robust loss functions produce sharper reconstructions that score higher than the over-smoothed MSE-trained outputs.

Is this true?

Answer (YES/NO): YES